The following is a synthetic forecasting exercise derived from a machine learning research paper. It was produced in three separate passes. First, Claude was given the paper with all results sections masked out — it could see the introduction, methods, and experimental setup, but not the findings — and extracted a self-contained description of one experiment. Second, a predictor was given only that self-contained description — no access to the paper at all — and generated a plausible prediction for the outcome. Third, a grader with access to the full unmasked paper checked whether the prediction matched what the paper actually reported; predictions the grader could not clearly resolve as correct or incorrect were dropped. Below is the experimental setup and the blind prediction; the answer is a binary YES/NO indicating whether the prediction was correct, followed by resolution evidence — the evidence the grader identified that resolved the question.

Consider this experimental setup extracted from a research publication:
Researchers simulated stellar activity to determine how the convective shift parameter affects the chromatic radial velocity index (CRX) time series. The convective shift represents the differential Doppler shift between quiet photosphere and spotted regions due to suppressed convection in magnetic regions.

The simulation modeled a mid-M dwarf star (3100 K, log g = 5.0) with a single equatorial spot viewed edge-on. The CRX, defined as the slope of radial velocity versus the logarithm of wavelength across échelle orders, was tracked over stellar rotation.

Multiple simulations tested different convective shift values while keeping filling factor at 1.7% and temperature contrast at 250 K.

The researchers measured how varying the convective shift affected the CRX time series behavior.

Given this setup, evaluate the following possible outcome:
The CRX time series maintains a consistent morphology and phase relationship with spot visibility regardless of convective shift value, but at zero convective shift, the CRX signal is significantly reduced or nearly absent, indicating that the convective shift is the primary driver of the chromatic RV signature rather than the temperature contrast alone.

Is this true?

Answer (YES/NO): NO